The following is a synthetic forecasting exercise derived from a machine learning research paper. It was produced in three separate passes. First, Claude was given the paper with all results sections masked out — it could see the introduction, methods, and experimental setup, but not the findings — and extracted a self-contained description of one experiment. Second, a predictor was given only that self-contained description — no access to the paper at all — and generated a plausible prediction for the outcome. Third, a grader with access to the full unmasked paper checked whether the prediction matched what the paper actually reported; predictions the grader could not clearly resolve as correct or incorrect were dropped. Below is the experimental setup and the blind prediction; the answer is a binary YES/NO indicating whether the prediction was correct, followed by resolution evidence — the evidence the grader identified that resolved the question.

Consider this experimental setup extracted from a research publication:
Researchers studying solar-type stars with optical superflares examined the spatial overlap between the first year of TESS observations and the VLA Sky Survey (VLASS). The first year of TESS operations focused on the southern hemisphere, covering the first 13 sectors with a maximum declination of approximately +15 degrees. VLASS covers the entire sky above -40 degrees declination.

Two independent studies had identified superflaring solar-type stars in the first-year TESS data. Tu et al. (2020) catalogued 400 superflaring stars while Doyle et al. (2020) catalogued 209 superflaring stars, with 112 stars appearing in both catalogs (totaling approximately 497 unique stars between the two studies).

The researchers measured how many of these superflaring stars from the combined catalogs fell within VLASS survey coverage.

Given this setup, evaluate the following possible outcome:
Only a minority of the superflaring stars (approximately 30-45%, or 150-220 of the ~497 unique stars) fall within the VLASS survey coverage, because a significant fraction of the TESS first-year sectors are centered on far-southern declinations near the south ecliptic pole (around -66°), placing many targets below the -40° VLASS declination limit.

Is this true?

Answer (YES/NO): YES